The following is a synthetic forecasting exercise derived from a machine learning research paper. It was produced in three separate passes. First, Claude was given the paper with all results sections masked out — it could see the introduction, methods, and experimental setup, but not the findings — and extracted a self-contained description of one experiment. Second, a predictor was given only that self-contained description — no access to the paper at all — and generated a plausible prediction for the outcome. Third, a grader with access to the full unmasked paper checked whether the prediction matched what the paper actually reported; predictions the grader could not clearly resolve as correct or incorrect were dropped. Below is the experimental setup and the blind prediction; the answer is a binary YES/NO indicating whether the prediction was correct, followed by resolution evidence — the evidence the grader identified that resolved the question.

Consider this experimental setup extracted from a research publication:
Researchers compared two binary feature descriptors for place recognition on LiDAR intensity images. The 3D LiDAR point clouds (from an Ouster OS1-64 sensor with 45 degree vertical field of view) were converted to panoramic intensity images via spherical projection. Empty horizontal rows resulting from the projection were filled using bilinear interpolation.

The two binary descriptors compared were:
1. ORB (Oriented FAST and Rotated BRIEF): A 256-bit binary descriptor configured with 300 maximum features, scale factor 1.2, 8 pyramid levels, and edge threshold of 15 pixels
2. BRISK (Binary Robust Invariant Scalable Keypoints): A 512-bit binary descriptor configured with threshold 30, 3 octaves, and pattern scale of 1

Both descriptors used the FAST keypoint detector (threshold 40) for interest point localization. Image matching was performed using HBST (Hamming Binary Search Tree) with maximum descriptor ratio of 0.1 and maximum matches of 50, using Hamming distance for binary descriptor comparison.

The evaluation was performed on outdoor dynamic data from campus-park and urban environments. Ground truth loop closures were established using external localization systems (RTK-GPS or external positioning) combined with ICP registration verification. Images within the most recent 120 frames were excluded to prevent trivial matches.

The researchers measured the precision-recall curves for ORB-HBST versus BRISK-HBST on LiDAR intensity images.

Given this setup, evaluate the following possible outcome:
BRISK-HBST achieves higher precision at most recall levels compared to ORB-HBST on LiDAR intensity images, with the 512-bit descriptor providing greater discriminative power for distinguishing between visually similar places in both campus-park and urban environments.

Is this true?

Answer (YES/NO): NO